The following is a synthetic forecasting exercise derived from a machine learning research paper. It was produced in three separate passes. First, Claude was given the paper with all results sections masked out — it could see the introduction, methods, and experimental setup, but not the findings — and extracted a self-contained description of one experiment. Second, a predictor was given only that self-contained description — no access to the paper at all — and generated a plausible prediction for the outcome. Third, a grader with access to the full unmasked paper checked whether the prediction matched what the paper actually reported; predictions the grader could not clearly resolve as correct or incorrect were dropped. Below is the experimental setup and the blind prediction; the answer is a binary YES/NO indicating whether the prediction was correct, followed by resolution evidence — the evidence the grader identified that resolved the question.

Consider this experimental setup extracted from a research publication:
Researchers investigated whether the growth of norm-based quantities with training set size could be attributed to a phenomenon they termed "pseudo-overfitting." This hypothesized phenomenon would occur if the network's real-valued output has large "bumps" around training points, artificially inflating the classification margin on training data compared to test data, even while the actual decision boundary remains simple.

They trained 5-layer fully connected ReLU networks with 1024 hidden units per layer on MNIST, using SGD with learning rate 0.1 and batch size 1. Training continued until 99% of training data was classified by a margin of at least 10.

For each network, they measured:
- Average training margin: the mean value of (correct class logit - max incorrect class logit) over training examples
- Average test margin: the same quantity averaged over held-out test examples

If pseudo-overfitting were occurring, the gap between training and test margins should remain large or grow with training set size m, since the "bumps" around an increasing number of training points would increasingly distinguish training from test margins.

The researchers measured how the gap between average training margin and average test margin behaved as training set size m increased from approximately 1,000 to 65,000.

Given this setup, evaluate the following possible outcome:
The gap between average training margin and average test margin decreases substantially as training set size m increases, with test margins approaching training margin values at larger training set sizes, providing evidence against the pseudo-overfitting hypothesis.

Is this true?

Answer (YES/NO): YES